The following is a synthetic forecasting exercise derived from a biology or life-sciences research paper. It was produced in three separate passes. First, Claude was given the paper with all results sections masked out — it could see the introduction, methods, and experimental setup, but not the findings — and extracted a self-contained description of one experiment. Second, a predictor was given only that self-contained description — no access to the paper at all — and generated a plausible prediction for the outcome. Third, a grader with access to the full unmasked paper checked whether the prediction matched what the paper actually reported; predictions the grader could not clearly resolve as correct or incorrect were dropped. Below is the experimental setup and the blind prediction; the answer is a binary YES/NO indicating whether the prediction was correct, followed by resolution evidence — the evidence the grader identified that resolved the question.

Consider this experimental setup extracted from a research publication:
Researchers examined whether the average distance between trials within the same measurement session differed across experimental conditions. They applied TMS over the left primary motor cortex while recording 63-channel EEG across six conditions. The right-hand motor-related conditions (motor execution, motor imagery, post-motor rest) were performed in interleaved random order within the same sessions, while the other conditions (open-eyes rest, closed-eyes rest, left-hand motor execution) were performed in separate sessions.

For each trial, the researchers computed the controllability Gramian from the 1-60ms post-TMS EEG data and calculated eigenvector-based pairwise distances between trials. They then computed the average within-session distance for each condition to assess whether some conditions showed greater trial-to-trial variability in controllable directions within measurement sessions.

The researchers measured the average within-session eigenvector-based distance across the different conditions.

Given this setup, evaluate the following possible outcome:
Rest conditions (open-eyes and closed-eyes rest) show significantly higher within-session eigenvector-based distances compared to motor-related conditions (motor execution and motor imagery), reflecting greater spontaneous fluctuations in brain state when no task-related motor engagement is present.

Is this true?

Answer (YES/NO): YES